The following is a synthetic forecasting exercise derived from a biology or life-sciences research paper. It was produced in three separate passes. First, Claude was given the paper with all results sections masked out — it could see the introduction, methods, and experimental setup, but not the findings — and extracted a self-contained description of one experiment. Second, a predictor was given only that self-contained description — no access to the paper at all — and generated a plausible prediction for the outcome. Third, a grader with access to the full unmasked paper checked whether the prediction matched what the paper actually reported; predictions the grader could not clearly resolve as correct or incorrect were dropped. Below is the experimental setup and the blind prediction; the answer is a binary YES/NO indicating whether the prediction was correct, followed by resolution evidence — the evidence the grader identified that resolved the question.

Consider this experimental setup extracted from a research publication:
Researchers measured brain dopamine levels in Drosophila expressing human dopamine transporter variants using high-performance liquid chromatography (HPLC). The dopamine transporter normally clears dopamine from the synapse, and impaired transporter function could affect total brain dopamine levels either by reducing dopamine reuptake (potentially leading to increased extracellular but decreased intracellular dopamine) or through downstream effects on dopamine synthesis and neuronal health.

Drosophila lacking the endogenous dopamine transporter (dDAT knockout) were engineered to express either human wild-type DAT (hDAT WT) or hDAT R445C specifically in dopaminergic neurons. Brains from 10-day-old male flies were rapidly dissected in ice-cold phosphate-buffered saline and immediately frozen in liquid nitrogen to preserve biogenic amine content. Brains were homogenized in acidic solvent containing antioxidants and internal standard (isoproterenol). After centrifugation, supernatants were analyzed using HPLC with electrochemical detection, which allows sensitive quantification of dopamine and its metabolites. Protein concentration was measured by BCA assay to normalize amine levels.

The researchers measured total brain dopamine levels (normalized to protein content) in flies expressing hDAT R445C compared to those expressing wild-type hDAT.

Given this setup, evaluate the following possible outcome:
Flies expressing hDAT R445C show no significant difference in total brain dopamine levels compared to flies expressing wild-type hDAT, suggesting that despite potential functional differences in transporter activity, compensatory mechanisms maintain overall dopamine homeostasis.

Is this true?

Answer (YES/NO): NO